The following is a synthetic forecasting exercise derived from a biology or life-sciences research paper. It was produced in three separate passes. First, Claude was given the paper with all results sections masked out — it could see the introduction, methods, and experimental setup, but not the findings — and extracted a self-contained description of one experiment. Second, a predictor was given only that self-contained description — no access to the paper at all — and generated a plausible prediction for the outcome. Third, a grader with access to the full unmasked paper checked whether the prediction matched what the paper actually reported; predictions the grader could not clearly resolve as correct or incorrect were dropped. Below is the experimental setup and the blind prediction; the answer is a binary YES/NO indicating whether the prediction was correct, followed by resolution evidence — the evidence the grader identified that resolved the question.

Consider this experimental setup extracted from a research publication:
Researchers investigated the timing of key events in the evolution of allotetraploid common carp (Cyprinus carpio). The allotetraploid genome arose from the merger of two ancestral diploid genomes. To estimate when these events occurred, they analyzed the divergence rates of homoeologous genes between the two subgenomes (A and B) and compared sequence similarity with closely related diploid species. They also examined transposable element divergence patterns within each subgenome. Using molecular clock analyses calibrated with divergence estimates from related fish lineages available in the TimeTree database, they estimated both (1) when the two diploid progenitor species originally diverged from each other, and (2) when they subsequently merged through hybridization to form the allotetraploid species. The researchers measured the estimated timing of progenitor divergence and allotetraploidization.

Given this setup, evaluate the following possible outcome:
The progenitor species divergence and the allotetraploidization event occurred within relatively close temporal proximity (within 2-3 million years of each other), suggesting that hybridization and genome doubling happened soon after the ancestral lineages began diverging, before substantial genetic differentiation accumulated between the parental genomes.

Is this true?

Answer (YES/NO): NO